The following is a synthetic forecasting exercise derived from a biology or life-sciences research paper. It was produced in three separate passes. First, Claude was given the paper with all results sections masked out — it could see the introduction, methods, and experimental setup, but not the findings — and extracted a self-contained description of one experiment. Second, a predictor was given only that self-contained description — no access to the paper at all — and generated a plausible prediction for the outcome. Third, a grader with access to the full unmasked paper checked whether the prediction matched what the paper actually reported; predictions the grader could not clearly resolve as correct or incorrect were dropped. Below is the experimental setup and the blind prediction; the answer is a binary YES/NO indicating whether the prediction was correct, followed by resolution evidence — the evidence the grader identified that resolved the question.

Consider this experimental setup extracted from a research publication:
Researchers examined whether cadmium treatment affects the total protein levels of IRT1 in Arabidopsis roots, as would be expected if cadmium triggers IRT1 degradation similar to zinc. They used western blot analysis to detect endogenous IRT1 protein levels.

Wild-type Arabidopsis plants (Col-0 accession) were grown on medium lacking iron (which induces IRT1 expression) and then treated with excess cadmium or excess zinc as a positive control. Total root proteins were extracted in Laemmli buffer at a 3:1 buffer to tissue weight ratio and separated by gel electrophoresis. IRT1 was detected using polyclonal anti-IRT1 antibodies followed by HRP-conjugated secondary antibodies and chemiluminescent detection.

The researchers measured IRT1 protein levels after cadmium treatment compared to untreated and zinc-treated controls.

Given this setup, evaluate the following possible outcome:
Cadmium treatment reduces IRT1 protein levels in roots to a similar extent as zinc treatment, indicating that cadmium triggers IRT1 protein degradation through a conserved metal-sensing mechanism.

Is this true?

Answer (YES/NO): NO